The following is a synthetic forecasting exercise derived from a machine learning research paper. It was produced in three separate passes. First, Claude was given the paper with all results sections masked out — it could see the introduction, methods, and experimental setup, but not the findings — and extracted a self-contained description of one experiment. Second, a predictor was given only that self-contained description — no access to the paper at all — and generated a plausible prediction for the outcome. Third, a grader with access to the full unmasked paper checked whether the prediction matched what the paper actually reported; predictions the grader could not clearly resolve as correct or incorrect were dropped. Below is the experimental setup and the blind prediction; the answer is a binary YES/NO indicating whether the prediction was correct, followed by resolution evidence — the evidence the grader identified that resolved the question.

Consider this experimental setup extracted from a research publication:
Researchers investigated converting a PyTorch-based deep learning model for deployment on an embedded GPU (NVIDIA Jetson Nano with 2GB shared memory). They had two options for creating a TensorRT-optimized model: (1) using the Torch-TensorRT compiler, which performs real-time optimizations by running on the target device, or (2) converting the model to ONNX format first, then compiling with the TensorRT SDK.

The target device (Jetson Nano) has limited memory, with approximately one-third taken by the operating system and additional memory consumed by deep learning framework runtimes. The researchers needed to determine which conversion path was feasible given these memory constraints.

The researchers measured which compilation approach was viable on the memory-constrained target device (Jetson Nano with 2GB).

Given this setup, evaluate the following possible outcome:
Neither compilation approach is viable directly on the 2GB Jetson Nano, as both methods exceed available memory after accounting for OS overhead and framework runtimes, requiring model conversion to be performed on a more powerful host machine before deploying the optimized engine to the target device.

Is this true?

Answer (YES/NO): NO